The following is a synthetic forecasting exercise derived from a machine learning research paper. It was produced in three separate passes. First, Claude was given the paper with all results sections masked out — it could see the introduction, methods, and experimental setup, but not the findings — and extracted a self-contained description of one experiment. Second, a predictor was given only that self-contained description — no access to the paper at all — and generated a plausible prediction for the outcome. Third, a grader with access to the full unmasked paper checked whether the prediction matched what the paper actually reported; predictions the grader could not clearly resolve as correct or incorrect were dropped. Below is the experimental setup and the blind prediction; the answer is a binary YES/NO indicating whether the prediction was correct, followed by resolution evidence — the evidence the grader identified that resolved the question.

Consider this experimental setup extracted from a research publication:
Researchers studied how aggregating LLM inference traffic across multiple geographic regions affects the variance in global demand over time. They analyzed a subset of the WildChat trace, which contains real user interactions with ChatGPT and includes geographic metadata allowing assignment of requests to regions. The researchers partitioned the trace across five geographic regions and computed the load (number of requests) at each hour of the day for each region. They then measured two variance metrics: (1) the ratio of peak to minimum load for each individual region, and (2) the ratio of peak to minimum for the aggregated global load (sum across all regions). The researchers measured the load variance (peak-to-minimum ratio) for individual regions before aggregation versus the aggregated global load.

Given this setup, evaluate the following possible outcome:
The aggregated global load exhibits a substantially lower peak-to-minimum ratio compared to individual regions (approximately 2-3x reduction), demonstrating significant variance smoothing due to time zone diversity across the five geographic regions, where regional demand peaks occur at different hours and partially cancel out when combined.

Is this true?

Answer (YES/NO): NO